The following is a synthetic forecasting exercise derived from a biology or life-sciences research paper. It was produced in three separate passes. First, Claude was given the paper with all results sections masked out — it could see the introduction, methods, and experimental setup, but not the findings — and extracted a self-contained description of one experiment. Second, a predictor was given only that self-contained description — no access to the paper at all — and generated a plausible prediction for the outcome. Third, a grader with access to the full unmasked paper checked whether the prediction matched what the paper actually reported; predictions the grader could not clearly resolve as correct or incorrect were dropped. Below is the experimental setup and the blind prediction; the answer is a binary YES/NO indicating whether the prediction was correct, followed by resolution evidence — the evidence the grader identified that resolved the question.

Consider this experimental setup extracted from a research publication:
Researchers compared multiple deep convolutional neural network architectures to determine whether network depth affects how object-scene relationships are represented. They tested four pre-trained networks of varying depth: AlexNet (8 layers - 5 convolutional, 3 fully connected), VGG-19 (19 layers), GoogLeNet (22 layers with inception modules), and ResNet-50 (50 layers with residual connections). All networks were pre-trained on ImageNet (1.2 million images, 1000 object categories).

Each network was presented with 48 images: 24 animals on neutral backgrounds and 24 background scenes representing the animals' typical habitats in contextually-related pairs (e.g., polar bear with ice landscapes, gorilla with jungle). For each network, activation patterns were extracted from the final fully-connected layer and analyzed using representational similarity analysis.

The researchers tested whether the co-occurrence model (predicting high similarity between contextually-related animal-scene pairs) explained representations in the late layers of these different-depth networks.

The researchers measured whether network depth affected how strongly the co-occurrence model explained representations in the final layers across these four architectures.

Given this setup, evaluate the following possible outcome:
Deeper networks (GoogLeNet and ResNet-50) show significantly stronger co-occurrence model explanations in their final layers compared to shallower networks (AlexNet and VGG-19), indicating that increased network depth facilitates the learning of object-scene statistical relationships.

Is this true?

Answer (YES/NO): NO